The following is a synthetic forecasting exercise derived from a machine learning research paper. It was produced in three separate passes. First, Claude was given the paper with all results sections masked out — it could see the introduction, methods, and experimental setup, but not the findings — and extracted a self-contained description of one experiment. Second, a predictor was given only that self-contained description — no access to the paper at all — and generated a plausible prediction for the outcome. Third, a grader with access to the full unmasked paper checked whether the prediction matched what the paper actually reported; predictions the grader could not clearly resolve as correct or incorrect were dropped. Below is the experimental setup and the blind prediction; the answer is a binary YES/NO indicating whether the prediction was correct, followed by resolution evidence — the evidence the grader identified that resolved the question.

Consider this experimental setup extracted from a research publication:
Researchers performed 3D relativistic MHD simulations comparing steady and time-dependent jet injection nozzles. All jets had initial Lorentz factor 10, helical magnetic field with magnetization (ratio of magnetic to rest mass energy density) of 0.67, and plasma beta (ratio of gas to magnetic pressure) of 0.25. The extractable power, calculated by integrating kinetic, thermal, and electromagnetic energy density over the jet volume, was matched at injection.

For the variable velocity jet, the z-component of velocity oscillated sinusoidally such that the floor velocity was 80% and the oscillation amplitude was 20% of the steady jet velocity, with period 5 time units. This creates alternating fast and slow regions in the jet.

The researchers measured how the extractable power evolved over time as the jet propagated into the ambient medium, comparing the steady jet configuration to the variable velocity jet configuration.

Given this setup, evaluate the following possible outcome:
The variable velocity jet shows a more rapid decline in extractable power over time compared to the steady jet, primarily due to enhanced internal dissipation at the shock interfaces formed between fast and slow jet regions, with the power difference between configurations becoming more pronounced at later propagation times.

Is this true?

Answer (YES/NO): NO